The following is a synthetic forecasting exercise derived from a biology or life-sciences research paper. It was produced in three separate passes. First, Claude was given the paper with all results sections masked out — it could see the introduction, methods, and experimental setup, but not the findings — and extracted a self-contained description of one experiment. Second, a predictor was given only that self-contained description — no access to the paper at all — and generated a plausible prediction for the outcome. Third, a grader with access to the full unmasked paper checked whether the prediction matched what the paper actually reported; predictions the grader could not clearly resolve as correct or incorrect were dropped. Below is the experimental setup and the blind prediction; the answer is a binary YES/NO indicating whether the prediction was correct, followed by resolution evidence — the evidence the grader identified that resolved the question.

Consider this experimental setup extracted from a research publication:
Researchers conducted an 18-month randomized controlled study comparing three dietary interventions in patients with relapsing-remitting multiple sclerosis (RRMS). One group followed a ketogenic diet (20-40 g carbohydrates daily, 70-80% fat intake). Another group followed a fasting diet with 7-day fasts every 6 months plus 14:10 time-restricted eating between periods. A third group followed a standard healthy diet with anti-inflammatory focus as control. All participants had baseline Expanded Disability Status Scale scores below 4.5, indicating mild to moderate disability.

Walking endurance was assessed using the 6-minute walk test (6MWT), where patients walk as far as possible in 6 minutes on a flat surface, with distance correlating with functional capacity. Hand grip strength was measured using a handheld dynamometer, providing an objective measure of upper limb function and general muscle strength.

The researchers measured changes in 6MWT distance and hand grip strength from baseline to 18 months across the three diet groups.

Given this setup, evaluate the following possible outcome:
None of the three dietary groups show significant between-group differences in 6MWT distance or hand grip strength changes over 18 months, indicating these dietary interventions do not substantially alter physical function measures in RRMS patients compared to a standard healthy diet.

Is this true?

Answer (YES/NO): YES